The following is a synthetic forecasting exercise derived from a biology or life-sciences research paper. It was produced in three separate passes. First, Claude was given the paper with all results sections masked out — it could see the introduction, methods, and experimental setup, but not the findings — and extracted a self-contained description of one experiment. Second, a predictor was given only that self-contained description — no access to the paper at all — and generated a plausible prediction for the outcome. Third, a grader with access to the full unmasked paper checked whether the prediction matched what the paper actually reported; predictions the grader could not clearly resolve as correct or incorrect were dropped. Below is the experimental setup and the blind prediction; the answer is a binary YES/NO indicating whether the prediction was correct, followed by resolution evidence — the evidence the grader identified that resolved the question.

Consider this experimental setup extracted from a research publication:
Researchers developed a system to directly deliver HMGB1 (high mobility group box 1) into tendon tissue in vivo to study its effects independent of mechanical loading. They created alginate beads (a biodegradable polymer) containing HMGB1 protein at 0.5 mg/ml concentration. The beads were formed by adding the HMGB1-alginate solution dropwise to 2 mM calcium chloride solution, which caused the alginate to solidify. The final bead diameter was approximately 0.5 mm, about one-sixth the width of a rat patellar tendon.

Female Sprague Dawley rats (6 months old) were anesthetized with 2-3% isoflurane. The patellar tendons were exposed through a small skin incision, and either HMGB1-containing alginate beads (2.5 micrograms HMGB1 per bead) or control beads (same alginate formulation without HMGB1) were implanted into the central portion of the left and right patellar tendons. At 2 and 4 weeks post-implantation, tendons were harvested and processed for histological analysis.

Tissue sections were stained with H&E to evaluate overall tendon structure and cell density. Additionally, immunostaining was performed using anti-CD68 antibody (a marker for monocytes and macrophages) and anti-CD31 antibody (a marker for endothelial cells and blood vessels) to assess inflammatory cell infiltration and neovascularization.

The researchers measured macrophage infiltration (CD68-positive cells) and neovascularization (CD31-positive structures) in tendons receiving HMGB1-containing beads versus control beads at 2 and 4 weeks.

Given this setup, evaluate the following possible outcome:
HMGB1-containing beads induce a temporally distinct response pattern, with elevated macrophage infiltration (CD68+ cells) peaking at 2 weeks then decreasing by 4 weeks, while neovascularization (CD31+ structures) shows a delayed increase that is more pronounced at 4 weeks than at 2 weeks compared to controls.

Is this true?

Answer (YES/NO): NO